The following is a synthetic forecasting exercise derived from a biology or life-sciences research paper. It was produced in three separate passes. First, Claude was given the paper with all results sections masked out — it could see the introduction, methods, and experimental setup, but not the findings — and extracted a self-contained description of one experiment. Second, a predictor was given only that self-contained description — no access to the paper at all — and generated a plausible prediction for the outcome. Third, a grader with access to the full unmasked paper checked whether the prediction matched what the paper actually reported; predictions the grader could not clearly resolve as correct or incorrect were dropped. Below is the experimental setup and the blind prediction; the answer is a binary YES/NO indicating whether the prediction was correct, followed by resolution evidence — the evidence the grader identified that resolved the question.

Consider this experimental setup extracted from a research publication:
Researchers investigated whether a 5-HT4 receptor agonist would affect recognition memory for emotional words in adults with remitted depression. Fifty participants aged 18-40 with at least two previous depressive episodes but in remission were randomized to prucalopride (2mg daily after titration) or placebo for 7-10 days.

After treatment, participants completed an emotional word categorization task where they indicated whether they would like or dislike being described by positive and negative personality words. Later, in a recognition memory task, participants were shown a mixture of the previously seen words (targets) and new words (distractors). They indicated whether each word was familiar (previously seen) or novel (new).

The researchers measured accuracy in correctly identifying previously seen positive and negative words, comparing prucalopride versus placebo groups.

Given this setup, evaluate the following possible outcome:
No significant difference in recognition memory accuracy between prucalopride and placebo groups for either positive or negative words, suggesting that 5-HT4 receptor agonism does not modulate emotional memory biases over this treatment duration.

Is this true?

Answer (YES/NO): YES